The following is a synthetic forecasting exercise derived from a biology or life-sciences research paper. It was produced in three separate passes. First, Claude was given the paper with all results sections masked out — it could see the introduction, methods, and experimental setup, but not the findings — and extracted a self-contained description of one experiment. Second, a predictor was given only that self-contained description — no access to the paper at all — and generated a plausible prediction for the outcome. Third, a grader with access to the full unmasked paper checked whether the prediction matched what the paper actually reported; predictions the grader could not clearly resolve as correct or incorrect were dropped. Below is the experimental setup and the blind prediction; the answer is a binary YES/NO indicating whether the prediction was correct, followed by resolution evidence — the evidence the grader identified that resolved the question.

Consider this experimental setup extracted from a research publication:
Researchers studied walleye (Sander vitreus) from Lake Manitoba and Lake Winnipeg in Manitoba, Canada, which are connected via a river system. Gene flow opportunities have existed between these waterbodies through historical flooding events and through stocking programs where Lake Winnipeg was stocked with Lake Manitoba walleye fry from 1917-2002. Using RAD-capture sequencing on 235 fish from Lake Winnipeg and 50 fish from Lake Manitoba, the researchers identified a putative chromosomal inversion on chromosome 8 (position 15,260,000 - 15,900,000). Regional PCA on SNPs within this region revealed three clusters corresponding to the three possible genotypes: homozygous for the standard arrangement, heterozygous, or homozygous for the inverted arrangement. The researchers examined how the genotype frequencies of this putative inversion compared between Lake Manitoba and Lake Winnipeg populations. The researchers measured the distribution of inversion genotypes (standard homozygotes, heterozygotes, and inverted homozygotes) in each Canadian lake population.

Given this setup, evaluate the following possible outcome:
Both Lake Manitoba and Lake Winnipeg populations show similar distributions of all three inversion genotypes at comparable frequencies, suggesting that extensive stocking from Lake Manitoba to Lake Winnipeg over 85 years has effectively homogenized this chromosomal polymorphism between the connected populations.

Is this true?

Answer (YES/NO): NO